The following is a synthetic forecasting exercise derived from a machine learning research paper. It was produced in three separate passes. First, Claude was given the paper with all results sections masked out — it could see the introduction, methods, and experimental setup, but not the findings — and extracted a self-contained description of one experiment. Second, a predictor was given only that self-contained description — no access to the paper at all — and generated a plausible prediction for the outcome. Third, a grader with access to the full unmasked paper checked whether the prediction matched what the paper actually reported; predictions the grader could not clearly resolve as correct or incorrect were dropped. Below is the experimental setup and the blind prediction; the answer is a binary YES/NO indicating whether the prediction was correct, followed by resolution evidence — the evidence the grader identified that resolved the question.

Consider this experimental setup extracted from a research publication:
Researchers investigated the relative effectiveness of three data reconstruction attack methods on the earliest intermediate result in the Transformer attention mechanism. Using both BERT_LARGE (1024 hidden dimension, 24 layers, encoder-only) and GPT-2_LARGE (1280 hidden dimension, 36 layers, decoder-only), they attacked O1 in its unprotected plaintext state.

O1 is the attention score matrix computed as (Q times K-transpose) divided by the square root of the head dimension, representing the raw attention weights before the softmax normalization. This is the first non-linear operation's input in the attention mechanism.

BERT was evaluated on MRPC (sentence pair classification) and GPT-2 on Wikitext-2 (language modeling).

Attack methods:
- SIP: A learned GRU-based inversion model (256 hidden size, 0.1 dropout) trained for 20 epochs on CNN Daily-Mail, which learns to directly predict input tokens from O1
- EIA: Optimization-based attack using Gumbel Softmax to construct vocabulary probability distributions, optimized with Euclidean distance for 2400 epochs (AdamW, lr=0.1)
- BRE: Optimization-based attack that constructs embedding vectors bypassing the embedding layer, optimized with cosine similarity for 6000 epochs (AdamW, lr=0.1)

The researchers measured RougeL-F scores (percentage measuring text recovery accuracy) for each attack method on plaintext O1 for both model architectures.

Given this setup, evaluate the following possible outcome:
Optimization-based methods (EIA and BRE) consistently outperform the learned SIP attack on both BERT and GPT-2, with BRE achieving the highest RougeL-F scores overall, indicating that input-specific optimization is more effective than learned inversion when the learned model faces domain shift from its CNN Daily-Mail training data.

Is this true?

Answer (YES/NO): NO